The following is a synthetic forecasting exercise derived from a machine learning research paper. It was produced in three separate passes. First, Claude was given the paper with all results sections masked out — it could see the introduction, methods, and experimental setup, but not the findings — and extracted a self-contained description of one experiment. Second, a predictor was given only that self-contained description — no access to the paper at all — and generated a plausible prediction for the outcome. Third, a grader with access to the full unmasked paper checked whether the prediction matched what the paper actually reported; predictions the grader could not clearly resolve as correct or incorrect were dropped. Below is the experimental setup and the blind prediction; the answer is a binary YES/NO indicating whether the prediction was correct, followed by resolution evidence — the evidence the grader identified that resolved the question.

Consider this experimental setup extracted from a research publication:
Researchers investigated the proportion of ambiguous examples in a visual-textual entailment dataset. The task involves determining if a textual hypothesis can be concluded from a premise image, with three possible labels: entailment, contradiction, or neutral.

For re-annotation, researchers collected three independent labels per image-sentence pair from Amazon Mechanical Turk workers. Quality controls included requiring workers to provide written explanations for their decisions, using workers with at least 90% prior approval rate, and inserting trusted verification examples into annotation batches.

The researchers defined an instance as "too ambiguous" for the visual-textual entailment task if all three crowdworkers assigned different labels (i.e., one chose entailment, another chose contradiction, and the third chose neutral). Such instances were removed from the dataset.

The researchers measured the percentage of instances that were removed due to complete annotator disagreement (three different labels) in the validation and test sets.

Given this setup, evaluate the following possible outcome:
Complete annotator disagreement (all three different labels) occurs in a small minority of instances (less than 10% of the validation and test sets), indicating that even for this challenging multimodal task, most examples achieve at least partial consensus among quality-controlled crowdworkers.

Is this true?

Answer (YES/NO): YES